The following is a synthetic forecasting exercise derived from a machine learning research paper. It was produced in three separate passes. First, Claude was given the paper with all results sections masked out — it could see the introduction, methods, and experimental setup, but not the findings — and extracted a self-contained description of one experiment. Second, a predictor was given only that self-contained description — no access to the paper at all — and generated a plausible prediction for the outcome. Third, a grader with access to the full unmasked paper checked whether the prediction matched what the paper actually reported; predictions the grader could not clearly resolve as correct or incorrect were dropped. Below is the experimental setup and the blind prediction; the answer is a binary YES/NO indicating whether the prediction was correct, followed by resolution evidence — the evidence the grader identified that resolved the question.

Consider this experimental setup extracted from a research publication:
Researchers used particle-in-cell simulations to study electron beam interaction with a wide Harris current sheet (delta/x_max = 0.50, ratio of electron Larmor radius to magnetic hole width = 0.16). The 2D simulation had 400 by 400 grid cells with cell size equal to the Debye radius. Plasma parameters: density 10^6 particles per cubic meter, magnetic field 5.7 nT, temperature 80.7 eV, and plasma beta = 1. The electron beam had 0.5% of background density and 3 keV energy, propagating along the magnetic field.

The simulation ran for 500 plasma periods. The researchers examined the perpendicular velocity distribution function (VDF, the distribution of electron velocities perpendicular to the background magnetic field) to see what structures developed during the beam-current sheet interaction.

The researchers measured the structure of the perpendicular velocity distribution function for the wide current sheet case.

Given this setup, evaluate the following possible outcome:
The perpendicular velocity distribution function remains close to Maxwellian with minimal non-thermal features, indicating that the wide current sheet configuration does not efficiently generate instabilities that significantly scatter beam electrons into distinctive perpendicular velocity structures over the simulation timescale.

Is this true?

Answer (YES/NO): NO